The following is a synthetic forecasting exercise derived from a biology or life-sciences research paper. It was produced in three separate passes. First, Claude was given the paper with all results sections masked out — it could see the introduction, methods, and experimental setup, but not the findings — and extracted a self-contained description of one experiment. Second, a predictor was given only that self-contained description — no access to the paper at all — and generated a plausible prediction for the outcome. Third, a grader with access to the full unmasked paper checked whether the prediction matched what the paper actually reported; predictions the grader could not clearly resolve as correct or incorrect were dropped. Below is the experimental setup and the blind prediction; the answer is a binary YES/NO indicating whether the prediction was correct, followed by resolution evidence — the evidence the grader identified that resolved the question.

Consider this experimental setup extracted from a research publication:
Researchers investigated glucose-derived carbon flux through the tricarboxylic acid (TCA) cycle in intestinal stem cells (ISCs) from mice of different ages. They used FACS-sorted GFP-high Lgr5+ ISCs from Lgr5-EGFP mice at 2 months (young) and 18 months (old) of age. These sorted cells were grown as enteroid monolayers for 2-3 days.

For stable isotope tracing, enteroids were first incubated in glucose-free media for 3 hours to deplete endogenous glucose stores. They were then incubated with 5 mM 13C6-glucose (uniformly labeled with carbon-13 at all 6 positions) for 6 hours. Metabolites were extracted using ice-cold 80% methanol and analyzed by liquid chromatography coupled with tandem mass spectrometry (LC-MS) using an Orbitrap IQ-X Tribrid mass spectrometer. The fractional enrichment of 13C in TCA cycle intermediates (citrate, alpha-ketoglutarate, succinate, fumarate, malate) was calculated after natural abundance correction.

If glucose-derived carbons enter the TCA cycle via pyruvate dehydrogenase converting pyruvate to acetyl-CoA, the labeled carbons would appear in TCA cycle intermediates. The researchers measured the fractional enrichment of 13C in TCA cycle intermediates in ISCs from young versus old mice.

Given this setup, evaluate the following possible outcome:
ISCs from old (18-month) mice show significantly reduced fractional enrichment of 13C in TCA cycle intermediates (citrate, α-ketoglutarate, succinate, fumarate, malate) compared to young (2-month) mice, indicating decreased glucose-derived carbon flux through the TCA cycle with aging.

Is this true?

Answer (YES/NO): YES